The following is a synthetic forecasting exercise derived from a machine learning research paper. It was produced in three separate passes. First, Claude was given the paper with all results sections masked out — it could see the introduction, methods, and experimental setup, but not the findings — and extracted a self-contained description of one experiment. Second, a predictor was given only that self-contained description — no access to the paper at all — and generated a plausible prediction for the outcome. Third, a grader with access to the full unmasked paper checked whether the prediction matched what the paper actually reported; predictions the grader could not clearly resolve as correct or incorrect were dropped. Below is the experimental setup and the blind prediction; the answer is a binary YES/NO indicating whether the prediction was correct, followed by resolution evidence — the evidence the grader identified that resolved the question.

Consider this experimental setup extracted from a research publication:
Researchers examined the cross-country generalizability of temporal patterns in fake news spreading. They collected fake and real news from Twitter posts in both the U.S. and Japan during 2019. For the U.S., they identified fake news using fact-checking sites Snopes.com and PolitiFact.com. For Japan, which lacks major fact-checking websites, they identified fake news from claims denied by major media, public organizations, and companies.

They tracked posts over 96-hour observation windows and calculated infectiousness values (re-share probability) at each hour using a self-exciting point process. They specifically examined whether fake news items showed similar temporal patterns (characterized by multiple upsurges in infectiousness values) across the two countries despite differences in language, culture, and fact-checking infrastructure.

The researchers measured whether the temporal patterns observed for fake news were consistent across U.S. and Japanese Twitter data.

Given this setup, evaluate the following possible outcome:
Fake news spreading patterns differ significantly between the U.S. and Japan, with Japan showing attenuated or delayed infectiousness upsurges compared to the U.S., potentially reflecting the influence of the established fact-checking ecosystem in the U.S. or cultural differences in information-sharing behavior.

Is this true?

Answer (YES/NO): NO